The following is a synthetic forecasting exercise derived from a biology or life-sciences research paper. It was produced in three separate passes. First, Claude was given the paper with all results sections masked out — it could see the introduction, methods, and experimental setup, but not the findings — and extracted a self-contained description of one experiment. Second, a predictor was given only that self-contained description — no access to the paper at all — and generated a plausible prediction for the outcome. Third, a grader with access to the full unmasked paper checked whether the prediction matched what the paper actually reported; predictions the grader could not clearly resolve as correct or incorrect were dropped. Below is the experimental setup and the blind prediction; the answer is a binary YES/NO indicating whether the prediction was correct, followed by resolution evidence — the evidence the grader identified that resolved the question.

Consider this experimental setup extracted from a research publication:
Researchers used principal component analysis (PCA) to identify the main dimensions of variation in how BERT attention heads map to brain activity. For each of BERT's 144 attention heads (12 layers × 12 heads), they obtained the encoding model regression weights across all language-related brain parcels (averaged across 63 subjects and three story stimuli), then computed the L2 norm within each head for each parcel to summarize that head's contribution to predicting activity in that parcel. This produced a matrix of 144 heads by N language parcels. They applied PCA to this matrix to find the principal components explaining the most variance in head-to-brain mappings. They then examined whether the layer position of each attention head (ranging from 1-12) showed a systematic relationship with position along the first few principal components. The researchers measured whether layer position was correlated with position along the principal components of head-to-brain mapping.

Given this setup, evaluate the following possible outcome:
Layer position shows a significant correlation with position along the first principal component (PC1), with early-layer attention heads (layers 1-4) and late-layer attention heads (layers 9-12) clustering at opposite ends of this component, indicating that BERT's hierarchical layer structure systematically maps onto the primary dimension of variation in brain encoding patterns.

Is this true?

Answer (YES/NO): NO